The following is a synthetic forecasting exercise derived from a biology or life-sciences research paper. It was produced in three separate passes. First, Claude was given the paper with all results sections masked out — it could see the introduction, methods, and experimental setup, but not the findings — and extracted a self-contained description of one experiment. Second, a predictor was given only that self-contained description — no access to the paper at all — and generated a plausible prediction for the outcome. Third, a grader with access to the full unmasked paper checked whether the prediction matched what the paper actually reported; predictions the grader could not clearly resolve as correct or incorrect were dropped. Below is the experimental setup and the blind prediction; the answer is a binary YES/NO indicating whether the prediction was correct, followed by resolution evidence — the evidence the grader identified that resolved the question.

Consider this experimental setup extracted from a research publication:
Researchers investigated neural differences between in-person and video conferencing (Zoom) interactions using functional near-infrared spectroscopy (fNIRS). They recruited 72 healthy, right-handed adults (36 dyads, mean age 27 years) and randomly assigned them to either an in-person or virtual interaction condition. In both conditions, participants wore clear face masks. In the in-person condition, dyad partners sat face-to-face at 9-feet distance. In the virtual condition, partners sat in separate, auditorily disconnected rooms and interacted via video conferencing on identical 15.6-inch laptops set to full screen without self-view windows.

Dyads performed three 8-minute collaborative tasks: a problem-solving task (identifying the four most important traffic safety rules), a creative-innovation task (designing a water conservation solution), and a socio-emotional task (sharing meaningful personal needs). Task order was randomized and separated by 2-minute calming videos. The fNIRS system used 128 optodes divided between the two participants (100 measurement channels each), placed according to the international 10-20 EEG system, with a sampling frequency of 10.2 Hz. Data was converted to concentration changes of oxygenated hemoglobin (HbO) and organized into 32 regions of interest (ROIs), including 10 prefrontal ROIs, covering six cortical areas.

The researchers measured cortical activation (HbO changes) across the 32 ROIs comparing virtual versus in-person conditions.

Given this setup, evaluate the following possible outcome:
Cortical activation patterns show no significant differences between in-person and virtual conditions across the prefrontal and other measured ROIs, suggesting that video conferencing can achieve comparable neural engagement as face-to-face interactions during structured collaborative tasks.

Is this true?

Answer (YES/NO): NO